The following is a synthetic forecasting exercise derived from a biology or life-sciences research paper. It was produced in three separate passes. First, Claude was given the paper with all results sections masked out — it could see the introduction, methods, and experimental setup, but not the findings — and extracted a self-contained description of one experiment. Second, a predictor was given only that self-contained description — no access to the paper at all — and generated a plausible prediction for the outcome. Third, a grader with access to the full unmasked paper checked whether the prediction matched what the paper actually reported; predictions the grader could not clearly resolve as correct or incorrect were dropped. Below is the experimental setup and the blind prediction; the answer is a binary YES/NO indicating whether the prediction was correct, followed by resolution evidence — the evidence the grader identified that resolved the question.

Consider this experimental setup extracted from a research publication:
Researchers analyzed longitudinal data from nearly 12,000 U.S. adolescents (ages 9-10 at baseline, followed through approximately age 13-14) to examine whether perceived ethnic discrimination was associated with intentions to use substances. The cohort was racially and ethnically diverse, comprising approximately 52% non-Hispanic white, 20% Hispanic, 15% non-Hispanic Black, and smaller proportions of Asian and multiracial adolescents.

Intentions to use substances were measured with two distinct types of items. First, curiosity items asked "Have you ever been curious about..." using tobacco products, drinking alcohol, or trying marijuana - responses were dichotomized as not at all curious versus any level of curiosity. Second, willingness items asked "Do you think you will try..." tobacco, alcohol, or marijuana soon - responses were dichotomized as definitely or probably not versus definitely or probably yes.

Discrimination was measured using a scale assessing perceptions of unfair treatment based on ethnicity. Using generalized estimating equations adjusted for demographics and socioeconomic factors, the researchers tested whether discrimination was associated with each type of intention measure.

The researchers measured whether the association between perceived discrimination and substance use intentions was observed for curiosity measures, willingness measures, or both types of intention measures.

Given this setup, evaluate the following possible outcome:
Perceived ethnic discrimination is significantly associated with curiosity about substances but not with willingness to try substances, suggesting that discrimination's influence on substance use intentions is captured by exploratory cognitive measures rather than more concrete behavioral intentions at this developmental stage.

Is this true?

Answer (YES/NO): NO